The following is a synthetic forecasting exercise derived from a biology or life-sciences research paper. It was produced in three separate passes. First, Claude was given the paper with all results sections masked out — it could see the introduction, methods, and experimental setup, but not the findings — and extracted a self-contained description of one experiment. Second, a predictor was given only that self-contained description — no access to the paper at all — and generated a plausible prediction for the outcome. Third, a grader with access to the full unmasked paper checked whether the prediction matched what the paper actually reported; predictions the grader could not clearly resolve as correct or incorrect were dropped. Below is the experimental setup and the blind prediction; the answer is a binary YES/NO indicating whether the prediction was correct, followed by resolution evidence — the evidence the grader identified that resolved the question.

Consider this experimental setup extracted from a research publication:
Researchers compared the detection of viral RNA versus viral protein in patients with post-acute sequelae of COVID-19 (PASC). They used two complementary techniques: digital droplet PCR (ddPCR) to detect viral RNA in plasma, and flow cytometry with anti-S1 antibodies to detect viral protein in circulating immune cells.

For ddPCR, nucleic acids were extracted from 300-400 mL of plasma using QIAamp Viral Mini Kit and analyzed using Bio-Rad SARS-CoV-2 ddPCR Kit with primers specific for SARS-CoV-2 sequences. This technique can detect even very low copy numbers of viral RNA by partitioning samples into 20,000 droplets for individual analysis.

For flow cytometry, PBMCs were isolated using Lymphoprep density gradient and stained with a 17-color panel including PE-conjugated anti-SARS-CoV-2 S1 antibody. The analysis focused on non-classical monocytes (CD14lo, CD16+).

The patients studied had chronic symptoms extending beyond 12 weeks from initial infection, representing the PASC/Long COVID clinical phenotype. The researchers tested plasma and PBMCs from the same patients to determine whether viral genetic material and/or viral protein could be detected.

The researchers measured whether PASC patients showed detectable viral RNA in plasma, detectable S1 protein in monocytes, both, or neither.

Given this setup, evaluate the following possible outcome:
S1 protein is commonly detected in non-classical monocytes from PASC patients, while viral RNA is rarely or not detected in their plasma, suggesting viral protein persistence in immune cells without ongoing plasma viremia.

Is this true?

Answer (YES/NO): YES